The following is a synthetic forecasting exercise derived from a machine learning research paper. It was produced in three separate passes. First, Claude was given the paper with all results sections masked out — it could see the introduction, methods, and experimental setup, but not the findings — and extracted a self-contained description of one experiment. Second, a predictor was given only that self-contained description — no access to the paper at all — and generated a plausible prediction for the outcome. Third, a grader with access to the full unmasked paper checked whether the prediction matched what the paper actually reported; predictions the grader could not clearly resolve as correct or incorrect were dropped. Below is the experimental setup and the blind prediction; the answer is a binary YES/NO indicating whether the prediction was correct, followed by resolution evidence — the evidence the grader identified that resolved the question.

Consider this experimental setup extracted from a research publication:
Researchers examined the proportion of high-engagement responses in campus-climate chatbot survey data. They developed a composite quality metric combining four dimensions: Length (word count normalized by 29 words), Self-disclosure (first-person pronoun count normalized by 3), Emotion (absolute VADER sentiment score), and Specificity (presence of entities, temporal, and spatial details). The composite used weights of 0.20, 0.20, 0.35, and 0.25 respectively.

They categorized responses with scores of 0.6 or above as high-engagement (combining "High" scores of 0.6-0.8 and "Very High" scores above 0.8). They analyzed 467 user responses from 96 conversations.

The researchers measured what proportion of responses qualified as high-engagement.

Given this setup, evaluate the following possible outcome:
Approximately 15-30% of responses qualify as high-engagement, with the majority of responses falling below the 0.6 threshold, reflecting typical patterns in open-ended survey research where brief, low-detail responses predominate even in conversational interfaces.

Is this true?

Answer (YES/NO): YES